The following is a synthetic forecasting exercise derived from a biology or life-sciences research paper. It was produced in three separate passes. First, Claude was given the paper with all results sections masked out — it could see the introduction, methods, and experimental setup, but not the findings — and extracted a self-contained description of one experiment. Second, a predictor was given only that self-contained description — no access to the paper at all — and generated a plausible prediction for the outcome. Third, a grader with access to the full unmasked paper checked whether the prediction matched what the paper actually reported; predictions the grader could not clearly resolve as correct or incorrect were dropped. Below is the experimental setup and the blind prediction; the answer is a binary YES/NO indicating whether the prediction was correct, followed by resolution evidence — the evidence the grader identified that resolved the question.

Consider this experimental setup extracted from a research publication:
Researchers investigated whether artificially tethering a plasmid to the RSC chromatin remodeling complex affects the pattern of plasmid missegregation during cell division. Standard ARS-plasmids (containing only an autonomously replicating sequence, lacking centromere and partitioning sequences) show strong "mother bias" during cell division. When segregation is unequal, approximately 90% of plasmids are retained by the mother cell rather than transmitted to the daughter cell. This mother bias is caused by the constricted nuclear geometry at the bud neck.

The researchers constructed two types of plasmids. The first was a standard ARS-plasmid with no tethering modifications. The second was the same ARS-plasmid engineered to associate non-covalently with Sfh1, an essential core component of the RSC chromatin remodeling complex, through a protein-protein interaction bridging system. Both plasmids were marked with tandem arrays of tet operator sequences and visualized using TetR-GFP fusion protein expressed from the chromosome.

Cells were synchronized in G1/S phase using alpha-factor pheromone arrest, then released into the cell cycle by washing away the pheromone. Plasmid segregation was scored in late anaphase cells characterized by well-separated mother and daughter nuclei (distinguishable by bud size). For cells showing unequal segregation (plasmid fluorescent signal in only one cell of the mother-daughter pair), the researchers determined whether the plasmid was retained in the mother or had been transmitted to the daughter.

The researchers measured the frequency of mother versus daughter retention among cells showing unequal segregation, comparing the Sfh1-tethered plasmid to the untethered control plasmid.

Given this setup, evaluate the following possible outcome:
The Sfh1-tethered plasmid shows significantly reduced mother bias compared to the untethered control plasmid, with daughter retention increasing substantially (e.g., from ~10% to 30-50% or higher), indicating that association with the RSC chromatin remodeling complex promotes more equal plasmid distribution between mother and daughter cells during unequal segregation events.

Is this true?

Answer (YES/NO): YES